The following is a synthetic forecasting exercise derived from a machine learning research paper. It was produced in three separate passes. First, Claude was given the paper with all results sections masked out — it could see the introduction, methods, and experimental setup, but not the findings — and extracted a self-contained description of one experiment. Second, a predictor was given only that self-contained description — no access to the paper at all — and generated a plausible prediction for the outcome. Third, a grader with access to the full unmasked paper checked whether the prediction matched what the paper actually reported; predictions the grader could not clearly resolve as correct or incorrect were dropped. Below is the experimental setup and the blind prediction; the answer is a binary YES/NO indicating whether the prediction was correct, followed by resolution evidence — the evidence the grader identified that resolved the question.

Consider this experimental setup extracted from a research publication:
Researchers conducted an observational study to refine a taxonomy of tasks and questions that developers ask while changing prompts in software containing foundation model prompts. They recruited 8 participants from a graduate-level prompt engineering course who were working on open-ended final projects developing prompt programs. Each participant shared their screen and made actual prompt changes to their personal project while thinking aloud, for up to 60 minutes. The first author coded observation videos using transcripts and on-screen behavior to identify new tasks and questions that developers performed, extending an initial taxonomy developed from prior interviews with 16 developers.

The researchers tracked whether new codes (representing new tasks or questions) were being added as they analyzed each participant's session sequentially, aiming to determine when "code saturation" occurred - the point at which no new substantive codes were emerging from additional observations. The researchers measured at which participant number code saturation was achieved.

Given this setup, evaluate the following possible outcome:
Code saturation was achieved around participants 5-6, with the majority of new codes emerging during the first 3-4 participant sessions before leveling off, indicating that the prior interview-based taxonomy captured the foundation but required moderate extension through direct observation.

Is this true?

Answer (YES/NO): NO